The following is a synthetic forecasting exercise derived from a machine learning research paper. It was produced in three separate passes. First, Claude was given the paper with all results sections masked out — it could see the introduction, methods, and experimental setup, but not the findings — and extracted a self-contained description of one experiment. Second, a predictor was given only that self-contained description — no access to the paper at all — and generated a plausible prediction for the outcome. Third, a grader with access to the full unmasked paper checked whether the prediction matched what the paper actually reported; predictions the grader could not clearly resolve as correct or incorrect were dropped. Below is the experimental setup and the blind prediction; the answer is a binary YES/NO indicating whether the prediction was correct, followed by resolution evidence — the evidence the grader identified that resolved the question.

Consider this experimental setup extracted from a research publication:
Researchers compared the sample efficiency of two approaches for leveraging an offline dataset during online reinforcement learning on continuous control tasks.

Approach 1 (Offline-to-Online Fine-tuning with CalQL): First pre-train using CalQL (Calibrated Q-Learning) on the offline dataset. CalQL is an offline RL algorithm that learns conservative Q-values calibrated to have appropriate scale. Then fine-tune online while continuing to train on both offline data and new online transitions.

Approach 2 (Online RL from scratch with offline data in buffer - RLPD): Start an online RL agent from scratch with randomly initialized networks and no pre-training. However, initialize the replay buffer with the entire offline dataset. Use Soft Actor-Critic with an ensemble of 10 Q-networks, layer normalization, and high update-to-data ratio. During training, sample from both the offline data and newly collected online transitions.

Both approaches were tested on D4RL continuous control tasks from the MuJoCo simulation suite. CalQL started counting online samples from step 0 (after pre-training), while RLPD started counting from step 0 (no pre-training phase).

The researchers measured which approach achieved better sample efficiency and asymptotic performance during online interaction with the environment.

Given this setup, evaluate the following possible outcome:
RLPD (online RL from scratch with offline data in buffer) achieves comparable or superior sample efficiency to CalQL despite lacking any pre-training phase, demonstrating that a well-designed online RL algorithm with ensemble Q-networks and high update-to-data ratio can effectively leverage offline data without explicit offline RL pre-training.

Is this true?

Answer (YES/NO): YES